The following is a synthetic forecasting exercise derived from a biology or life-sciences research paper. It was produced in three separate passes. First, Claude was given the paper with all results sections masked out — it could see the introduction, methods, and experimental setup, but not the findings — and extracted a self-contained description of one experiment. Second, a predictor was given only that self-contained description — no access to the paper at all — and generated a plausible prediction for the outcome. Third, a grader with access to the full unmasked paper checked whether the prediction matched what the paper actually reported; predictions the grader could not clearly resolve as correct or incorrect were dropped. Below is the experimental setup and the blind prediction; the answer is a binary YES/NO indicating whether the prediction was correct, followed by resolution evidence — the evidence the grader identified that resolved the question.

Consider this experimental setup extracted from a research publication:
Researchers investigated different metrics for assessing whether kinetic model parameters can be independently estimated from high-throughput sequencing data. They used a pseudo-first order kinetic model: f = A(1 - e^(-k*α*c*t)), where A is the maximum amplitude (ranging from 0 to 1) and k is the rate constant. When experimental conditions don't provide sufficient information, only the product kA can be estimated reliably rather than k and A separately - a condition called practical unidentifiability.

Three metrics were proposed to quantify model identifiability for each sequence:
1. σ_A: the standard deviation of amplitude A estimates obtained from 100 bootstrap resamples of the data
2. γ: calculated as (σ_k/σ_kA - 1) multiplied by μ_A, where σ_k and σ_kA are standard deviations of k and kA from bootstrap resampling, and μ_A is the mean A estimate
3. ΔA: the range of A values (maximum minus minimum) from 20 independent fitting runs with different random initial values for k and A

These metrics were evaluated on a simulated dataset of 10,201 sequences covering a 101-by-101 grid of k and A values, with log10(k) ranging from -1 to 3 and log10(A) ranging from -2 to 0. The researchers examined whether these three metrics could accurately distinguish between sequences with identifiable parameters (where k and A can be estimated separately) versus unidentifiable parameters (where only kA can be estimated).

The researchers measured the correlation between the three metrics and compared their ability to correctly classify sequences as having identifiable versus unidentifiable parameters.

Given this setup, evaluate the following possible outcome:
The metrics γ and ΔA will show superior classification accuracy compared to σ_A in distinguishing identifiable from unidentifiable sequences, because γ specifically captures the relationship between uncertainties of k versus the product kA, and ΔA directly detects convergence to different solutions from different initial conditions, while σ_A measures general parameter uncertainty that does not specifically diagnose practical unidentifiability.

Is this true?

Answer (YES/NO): NO